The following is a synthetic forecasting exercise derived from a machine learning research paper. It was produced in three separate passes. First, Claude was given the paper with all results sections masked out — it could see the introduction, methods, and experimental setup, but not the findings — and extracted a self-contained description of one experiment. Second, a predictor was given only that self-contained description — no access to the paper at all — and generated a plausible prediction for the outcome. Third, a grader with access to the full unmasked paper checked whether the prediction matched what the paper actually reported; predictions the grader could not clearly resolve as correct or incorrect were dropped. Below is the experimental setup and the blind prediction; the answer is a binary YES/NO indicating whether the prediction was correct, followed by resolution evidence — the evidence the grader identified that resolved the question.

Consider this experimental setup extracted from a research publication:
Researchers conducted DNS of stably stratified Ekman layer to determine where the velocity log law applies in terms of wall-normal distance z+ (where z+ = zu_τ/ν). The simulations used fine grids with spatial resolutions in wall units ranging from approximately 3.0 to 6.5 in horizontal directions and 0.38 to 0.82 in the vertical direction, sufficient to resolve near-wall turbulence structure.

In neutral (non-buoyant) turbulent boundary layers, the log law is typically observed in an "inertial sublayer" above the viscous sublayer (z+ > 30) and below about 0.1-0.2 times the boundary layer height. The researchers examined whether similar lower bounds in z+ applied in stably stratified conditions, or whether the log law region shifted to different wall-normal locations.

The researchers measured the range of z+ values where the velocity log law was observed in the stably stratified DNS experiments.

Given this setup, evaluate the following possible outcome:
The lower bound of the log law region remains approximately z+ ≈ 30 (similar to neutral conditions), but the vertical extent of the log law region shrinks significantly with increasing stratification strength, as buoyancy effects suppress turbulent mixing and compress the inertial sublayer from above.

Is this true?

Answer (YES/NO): NO